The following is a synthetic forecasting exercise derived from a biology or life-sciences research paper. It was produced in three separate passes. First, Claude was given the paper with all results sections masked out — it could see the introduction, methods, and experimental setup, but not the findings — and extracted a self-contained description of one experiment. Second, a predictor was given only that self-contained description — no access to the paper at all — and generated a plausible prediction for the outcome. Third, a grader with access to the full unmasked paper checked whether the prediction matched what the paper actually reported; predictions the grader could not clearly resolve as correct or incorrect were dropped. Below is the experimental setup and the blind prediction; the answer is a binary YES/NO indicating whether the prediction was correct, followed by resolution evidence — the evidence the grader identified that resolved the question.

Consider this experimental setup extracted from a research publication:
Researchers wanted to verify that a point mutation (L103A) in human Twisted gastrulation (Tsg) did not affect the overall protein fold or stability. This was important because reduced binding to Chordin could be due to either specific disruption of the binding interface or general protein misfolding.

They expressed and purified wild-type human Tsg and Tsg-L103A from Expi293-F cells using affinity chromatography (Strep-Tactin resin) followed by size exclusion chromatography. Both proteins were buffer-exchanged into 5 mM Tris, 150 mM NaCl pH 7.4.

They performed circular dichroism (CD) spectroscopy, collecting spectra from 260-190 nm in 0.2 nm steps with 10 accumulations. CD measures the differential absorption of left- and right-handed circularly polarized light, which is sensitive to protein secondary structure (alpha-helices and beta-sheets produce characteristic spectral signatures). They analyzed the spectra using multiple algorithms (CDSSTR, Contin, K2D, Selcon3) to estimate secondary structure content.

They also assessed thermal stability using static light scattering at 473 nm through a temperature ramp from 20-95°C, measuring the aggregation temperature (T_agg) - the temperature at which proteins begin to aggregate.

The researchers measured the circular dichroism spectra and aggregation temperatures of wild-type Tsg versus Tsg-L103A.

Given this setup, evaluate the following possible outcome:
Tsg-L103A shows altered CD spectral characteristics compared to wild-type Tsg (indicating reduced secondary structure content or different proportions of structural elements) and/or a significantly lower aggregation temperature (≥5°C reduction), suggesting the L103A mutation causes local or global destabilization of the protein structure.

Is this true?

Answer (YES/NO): NO